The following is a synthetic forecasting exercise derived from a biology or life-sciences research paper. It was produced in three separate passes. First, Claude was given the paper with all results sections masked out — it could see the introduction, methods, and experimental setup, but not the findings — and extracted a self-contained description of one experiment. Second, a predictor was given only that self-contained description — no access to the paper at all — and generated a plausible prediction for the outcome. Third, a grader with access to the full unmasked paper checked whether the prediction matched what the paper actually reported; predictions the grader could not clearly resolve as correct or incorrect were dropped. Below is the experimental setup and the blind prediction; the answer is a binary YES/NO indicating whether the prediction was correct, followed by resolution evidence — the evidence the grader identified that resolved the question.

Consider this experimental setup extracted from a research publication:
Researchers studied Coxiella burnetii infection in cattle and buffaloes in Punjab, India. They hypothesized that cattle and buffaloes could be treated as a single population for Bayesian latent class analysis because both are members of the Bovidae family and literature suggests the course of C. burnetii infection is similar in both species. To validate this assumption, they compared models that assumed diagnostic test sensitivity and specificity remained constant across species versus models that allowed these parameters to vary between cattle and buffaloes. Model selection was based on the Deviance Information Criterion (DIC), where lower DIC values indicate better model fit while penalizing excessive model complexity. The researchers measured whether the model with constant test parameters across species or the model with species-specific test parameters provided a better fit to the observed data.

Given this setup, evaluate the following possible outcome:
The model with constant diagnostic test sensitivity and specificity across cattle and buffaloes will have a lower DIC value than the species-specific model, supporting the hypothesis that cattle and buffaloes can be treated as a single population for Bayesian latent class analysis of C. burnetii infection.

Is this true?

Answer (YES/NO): YES